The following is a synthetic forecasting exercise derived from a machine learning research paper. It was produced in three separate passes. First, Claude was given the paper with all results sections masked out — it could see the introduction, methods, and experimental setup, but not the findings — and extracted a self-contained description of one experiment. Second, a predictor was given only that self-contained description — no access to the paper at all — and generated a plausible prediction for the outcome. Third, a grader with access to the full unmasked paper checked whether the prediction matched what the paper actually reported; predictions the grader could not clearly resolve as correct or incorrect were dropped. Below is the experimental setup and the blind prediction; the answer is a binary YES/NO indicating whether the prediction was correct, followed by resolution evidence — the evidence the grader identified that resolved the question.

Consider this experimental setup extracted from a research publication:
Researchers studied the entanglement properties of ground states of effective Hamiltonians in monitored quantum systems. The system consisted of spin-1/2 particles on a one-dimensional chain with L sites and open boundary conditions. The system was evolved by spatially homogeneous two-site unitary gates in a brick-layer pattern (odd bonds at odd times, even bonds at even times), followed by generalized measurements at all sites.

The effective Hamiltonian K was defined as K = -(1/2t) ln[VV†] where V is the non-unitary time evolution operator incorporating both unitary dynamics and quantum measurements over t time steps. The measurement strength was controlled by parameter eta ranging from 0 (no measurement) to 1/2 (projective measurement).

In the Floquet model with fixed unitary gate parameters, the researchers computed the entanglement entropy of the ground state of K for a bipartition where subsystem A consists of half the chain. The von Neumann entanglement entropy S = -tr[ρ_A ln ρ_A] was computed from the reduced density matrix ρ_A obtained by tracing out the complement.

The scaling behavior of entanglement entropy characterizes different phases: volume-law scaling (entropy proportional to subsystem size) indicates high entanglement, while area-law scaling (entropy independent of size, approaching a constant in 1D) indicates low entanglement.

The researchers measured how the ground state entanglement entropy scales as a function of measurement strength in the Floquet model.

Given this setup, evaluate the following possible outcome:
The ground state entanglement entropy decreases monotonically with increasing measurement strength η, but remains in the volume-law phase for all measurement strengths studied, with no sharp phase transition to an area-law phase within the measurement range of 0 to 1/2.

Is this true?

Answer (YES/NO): NO